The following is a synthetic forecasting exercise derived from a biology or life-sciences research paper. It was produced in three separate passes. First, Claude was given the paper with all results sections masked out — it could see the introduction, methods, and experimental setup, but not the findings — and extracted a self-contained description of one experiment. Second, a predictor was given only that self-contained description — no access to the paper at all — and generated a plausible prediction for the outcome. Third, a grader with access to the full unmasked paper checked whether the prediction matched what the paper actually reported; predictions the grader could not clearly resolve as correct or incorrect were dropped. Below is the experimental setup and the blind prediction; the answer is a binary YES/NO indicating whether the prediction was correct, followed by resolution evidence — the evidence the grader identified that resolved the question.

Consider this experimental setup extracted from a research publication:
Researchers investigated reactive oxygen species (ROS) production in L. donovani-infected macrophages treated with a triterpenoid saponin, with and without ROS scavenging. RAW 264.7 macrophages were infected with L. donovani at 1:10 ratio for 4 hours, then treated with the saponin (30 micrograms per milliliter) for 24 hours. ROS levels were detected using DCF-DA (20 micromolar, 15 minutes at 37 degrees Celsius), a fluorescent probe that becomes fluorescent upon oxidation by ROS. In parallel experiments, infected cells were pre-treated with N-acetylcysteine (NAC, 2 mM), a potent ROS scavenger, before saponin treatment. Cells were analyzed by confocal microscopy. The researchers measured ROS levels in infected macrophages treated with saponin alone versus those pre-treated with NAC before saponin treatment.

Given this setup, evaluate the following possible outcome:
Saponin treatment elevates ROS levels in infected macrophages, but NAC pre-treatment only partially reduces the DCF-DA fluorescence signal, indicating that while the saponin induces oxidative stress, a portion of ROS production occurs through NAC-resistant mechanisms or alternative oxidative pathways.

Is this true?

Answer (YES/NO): NO